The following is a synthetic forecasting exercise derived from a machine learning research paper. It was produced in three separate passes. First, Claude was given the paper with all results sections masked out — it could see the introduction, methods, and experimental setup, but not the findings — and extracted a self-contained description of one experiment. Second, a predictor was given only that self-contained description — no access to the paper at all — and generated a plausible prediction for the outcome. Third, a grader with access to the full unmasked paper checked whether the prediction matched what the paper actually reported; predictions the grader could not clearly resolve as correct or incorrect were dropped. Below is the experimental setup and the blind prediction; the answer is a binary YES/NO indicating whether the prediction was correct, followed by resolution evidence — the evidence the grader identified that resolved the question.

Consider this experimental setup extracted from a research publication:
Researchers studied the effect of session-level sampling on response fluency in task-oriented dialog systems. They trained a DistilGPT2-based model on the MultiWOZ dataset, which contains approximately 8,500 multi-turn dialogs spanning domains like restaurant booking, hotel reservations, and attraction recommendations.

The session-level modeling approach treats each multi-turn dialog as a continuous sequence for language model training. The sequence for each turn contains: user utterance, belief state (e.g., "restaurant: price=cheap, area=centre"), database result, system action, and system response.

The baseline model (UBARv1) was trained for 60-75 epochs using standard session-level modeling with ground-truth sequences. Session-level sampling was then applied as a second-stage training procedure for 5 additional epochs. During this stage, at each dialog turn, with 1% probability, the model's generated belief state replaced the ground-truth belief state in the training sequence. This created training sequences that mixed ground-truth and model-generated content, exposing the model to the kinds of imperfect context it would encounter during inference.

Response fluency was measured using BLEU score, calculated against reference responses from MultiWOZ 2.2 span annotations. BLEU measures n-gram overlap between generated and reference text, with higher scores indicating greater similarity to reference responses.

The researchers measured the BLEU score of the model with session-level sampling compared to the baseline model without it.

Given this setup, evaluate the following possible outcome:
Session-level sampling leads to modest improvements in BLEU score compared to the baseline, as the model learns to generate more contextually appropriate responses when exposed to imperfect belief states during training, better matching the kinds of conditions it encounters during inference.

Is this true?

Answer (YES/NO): NO